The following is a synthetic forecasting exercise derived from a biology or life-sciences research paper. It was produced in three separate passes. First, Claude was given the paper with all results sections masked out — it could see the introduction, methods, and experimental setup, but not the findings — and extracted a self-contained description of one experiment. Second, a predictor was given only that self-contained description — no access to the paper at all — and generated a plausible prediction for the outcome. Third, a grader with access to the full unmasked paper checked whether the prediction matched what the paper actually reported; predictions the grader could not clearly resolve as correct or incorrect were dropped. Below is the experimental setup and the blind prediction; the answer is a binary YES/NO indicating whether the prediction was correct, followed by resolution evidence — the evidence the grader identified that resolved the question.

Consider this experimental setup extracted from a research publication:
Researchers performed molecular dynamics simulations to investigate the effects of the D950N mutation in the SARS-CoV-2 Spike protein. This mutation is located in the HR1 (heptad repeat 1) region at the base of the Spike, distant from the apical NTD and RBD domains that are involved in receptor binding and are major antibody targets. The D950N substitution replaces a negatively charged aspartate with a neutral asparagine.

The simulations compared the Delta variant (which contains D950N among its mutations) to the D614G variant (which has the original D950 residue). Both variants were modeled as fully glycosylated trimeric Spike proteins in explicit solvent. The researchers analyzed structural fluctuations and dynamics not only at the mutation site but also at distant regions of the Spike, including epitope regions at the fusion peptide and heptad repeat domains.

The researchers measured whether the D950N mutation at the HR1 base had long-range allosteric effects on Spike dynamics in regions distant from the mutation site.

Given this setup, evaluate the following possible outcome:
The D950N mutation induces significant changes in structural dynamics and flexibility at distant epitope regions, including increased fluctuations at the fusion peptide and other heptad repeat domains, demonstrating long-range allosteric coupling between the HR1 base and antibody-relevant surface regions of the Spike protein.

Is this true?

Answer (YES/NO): NO